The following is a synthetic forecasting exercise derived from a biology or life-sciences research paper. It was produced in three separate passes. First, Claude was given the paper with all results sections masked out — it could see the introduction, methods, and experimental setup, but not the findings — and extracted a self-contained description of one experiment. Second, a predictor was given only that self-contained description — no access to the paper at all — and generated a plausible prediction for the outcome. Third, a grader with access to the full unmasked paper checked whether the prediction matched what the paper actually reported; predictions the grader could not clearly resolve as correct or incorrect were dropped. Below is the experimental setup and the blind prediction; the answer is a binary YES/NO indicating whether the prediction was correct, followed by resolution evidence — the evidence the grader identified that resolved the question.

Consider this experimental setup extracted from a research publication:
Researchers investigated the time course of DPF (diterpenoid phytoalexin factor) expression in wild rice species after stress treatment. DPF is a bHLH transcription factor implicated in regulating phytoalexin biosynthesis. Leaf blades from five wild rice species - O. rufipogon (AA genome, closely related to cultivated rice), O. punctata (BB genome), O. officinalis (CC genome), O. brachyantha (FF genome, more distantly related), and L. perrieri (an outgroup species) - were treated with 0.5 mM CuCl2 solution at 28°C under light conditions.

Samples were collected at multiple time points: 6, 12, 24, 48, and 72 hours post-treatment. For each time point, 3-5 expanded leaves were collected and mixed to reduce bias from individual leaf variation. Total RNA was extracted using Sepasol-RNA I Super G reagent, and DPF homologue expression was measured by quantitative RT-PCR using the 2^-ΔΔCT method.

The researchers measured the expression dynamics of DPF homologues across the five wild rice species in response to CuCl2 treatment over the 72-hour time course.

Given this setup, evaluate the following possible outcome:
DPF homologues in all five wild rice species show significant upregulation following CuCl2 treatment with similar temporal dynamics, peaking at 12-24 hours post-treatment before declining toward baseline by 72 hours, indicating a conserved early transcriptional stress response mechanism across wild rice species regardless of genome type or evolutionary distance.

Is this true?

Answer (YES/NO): NO